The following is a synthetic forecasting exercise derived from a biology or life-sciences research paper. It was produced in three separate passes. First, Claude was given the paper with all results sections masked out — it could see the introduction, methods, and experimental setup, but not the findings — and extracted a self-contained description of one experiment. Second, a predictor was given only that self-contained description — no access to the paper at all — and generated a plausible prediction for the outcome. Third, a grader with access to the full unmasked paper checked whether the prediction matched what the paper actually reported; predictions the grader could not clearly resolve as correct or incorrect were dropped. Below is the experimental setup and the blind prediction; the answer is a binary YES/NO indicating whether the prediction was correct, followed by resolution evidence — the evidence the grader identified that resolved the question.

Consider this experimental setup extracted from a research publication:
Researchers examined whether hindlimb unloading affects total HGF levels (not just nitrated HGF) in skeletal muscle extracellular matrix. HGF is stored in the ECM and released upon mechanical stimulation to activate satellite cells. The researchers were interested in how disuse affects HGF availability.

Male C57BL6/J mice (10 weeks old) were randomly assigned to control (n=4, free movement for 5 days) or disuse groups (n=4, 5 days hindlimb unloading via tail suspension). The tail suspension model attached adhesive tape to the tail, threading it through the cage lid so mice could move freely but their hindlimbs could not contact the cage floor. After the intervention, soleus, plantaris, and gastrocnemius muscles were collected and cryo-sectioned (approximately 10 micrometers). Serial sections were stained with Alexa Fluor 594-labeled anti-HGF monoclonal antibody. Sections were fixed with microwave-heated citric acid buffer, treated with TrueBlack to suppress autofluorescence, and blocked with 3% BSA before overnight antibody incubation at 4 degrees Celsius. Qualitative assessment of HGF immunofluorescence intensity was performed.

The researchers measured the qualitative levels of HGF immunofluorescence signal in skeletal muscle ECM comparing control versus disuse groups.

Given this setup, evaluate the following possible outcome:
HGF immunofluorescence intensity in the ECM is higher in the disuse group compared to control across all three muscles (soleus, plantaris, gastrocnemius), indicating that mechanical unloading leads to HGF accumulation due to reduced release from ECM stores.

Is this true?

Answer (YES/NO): NO